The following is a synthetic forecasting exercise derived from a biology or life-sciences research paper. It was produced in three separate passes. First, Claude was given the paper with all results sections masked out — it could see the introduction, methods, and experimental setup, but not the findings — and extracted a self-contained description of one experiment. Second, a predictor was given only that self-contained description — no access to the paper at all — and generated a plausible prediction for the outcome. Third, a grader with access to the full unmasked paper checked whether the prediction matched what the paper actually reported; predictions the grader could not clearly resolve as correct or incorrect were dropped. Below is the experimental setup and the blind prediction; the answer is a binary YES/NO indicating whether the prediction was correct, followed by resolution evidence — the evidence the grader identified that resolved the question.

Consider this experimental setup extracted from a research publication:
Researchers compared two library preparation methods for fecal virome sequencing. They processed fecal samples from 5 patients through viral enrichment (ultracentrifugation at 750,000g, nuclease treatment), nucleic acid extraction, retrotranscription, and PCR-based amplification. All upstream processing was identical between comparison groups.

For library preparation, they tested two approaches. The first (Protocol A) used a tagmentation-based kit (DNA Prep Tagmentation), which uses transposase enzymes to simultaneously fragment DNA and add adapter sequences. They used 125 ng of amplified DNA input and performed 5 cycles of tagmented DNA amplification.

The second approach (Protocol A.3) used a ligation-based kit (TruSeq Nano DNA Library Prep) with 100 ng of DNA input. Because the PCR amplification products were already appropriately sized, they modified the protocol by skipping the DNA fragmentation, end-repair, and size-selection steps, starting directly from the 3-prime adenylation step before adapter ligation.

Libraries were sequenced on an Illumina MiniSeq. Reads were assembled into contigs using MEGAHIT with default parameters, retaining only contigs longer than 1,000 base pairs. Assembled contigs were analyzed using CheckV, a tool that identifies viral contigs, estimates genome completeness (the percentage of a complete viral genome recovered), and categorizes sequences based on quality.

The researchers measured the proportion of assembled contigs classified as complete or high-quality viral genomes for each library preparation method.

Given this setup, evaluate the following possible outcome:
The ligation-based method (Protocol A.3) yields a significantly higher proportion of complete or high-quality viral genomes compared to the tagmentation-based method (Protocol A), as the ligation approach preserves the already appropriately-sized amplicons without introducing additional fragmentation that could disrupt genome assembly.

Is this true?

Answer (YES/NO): NO